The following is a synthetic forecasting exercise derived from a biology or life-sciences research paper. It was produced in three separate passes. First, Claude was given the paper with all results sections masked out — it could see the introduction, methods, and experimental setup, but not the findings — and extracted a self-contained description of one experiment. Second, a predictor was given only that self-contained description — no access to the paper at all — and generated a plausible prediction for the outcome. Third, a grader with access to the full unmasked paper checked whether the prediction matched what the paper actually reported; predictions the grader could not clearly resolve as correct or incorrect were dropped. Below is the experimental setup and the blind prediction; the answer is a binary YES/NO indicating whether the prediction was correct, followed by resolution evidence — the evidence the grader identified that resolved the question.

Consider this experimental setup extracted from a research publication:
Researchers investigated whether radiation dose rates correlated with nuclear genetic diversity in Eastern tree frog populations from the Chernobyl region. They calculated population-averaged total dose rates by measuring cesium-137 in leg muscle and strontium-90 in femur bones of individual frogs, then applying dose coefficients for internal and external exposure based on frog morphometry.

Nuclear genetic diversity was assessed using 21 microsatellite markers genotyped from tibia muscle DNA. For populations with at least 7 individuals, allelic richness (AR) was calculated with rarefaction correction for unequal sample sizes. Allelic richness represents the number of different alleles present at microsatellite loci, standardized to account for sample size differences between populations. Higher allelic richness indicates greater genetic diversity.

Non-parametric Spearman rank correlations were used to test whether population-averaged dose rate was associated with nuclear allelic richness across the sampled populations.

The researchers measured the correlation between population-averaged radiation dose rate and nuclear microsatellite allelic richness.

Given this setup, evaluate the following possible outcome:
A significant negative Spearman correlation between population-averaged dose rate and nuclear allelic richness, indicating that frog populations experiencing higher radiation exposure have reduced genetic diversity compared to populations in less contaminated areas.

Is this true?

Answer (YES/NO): NO